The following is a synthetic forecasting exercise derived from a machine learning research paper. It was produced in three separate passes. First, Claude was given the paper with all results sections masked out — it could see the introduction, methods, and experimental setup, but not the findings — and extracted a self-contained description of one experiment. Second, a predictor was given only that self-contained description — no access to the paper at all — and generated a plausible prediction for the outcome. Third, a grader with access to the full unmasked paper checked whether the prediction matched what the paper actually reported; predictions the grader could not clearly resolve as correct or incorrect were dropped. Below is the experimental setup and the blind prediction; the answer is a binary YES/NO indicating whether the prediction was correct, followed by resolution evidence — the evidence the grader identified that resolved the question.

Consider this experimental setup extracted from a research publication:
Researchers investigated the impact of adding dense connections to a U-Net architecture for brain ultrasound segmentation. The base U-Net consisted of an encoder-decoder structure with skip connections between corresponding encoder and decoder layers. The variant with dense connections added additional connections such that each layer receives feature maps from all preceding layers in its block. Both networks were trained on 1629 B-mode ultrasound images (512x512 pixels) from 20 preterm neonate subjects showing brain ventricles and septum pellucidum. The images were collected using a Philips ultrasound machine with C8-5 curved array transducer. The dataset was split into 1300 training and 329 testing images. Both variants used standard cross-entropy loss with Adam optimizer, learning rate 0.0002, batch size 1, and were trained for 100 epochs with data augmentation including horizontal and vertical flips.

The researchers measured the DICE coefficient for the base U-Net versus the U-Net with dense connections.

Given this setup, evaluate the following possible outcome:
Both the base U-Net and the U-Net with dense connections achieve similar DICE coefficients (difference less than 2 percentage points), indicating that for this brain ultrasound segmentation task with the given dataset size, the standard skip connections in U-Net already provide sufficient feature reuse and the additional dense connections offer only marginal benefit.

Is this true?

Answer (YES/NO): YES